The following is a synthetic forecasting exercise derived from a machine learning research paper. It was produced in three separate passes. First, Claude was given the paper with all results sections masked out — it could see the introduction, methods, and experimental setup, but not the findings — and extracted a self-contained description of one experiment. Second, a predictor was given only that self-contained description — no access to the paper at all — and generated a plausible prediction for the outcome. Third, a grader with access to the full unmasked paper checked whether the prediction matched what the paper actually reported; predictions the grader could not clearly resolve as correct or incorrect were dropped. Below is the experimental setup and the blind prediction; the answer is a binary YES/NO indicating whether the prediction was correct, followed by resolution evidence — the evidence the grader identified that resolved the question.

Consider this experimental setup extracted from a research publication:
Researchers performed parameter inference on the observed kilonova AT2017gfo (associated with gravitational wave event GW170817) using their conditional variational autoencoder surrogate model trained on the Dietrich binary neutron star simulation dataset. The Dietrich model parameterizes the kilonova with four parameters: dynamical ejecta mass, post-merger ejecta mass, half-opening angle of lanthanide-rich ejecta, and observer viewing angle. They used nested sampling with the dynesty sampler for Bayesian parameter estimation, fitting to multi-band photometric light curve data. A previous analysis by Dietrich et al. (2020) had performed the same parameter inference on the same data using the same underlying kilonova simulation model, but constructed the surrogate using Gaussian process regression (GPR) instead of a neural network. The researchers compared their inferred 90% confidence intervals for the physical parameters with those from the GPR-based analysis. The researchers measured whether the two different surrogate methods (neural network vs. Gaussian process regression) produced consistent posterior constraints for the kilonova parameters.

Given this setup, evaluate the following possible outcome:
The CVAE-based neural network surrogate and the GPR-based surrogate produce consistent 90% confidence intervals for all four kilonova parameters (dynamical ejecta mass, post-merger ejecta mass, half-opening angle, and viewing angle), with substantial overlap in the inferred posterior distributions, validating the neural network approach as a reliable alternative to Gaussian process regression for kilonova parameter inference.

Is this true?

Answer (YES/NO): YES